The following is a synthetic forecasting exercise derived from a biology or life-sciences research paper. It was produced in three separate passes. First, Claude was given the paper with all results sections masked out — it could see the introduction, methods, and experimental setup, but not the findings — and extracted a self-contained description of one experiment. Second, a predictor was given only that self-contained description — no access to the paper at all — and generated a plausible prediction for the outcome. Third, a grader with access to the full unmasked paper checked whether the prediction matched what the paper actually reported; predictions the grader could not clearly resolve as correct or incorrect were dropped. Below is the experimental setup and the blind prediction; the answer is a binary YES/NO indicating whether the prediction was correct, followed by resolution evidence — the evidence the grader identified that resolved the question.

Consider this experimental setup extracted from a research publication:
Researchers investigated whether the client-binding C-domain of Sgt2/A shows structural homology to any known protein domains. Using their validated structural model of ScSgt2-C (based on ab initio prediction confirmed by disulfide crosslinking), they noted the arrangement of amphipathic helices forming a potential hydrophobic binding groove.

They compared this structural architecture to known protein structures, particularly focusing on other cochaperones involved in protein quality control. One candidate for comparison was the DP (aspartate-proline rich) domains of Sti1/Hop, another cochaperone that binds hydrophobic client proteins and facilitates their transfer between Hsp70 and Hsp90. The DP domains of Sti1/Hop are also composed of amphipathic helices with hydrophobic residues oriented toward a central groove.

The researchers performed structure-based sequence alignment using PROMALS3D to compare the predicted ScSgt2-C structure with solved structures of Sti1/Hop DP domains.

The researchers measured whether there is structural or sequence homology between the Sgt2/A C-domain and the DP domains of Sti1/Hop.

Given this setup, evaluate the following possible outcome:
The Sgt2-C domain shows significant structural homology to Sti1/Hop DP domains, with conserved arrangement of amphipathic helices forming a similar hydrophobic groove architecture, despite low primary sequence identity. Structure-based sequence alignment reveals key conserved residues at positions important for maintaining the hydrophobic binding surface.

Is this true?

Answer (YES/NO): YES